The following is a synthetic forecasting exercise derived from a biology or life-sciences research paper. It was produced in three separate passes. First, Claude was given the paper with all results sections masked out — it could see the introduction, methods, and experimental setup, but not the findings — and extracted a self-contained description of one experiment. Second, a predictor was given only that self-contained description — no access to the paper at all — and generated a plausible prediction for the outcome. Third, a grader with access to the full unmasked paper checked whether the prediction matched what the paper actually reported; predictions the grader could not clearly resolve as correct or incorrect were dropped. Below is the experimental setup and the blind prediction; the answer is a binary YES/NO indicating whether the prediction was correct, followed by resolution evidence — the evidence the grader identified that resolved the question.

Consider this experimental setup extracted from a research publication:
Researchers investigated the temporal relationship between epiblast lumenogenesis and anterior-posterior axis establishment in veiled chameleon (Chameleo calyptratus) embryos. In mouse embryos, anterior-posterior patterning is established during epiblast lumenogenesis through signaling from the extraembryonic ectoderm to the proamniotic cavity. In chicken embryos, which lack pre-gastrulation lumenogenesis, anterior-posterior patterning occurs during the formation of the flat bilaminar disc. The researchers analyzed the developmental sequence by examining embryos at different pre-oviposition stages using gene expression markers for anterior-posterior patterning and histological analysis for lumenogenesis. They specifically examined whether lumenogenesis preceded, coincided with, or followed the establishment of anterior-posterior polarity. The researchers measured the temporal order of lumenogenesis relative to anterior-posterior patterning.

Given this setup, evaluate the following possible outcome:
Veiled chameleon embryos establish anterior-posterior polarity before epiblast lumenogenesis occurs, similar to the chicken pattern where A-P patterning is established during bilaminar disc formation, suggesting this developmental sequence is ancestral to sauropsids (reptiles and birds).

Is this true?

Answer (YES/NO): NO